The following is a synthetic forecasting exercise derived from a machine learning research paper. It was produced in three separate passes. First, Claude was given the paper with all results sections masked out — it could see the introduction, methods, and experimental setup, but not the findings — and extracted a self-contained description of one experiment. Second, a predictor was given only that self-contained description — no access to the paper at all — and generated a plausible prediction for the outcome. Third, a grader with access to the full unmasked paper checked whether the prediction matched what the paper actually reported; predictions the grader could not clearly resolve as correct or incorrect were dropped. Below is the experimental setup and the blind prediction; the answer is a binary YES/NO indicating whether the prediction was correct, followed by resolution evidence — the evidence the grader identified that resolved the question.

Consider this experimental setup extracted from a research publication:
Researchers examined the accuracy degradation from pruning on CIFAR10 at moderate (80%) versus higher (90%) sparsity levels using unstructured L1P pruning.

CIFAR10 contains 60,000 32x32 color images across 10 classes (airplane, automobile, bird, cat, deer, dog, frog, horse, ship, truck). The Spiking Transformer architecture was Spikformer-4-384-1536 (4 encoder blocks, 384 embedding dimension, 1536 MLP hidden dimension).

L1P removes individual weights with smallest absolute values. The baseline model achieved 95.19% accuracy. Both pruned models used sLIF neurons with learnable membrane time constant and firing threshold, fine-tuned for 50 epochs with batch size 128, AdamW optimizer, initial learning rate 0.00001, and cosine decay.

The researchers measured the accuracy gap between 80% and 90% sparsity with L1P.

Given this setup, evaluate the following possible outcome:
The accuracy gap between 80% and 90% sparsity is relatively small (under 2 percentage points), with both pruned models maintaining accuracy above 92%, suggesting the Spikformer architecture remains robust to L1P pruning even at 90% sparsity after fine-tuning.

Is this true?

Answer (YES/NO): YES